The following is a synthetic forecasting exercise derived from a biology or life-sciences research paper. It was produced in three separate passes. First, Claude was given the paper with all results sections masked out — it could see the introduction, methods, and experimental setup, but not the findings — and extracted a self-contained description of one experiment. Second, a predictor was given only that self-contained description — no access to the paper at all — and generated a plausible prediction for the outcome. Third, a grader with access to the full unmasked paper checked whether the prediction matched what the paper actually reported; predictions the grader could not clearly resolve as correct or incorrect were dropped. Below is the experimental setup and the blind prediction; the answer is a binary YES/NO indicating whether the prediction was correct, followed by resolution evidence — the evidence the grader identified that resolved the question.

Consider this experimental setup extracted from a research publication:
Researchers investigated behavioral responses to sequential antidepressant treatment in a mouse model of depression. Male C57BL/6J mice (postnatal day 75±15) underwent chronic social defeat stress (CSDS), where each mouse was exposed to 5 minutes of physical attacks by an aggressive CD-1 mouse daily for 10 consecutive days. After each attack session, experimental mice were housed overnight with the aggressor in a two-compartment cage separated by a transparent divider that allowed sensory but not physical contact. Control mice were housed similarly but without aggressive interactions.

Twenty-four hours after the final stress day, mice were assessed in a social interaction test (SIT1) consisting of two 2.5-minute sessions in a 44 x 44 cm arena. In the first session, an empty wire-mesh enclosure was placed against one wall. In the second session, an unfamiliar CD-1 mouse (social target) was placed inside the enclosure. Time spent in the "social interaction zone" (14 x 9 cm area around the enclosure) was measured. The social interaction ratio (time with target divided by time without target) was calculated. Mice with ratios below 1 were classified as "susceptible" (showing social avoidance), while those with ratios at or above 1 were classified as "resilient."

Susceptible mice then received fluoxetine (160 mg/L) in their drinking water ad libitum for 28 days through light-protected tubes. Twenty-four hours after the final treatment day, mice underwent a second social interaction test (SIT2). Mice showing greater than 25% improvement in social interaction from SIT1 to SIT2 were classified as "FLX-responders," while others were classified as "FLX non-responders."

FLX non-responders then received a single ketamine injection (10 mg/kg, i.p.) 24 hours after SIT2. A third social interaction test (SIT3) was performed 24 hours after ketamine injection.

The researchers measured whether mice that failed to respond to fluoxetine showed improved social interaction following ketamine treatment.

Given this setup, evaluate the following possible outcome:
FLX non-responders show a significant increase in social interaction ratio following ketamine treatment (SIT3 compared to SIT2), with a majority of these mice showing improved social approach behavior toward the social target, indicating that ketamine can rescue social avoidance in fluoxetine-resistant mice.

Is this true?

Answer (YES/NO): NO